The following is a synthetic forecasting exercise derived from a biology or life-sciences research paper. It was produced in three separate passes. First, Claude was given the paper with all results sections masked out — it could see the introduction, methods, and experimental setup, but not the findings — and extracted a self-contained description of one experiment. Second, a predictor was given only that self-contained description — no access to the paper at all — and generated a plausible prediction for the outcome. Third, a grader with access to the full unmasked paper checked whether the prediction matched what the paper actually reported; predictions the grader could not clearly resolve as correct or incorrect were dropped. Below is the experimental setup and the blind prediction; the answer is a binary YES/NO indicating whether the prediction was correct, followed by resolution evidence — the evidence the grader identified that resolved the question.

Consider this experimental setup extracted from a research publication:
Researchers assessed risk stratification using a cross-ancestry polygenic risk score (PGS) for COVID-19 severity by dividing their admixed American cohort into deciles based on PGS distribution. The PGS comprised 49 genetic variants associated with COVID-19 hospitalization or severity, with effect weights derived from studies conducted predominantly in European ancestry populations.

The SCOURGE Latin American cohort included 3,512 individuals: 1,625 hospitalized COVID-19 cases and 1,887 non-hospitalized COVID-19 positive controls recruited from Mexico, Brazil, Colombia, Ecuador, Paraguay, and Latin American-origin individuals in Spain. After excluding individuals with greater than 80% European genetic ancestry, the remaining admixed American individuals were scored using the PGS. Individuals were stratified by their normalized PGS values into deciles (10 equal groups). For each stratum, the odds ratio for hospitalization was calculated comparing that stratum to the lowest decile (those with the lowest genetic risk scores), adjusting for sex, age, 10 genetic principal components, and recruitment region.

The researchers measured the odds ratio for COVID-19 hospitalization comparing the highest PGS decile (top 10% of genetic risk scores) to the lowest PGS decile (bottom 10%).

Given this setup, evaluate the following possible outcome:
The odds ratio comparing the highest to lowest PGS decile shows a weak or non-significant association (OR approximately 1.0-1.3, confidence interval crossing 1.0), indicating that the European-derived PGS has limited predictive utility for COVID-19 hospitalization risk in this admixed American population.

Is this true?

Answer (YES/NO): NO